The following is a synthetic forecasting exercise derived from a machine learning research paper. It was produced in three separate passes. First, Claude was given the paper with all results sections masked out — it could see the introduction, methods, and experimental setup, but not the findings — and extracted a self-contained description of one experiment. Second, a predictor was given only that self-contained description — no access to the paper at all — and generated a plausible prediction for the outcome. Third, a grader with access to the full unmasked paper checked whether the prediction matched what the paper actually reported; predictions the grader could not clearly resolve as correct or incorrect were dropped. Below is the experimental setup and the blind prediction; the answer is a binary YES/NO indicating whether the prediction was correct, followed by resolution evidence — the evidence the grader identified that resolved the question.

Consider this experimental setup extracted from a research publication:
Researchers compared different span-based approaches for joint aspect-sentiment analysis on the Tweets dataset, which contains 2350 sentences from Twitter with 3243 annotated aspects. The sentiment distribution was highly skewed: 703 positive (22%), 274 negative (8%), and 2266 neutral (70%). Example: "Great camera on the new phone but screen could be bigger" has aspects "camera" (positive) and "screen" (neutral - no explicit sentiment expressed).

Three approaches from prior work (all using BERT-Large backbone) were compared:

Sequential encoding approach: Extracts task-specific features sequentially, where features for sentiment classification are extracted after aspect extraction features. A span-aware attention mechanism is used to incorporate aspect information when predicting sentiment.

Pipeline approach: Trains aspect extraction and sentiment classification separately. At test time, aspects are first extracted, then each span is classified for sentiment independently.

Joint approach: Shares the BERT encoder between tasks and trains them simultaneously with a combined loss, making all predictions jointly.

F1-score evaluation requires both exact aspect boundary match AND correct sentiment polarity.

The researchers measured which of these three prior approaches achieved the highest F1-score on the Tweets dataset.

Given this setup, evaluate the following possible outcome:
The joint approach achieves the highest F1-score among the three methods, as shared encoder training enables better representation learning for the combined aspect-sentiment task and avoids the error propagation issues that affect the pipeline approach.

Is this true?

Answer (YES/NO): NO